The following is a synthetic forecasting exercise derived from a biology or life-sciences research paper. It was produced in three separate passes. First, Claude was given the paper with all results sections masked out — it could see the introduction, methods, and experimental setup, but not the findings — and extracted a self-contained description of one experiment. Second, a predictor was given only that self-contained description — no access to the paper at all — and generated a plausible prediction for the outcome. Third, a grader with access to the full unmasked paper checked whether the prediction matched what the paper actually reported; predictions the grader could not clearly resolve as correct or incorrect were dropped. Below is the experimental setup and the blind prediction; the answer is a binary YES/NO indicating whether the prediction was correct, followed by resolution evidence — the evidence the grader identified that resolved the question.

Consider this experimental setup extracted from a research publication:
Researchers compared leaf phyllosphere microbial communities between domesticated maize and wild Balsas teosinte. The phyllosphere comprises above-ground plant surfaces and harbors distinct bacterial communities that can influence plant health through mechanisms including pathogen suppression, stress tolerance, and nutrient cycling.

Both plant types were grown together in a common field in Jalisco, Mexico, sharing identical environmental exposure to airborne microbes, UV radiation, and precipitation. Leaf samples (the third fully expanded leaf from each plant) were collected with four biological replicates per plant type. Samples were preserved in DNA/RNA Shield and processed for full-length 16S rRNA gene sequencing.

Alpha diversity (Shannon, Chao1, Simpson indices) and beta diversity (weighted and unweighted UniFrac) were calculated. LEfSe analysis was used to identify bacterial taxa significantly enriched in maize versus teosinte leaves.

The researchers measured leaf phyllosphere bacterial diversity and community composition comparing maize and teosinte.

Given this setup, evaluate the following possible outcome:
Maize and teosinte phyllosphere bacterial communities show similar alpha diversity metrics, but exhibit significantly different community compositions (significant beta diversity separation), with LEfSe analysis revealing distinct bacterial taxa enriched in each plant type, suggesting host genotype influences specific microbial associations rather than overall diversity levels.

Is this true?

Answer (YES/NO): NO